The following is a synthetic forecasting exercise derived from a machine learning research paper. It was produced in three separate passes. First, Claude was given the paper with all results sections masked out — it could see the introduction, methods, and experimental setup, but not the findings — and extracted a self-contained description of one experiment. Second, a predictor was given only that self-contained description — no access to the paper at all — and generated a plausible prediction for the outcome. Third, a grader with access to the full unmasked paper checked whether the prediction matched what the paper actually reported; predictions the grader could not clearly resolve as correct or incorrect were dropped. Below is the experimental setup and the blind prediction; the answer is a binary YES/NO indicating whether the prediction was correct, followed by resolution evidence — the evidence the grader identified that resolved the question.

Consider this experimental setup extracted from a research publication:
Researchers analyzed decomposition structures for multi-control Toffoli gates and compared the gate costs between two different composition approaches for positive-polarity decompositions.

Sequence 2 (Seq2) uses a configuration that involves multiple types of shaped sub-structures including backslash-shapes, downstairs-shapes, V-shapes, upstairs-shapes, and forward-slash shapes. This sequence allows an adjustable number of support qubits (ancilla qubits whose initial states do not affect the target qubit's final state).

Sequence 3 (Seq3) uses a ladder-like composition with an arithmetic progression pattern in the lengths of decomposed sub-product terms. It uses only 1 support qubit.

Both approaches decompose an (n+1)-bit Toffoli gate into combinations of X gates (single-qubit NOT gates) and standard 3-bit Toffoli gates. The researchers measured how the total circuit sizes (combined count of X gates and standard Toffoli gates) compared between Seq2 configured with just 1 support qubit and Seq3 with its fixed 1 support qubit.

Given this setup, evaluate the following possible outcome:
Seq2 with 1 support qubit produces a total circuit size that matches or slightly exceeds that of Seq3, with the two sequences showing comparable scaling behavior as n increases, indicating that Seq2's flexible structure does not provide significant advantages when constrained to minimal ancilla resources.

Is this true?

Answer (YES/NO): NO